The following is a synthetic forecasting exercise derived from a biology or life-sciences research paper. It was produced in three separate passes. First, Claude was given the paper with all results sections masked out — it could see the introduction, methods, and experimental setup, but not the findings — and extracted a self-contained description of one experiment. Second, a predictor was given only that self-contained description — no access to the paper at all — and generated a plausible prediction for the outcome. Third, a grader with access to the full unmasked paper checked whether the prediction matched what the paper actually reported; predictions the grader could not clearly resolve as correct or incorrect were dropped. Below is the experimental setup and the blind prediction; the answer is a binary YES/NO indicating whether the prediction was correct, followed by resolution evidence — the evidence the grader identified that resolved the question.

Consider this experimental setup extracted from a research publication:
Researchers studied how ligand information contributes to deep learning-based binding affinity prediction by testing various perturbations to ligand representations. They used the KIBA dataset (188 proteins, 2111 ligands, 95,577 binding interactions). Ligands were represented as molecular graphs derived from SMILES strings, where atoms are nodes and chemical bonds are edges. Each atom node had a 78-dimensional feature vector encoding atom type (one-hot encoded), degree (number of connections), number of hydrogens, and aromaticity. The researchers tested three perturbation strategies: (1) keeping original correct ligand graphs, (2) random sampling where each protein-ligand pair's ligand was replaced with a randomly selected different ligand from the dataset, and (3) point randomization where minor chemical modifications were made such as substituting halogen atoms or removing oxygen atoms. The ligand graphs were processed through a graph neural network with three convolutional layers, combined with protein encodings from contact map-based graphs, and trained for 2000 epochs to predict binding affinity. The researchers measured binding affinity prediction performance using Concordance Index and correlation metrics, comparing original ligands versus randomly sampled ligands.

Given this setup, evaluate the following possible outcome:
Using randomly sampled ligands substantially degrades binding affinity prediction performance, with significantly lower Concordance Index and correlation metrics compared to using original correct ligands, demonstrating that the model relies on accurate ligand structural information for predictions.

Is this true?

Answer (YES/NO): YES